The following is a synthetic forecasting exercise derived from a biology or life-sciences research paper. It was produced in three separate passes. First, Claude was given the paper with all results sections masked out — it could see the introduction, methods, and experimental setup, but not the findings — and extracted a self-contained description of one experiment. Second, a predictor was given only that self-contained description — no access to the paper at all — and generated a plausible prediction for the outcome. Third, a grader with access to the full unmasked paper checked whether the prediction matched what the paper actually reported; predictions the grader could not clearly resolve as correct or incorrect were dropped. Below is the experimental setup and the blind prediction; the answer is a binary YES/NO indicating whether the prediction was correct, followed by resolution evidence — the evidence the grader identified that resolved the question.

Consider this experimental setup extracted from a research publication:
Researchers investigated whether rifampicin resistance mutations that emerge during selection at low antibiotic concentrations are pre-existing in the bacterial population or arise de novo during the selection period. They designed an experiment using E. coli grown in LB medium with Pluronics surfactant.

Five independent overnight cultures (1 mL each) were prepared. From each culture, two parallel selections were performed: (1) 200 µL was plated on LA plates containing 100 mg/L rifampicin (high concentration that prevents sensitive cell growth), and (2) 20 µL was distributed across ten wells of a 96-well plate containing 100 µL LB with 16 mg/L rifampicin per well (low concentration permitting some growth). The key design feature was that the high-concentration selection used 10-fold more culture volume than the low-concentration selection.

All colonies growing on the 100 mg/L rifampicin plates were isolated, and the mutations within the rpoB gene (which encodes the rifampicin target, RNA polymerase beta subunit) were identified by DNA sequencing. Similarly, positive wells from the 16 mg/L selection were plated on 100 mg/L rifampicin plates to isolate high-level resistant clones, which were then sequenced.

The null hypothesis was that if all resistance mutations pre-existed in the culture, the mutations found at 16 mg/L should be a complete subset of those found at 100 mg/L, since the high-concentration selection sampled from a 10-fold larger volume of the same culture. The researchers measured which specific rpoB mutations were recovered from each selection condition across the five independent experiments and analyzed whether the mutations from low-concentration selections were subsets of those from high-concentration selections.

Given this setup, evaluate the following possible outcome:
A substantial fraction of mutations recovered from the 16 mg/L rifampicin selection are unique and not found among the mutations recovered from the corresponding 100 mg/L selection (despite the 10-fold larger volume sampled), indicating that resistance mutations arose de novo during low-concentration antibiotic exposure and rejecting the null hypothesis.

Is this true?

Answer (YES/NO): YES